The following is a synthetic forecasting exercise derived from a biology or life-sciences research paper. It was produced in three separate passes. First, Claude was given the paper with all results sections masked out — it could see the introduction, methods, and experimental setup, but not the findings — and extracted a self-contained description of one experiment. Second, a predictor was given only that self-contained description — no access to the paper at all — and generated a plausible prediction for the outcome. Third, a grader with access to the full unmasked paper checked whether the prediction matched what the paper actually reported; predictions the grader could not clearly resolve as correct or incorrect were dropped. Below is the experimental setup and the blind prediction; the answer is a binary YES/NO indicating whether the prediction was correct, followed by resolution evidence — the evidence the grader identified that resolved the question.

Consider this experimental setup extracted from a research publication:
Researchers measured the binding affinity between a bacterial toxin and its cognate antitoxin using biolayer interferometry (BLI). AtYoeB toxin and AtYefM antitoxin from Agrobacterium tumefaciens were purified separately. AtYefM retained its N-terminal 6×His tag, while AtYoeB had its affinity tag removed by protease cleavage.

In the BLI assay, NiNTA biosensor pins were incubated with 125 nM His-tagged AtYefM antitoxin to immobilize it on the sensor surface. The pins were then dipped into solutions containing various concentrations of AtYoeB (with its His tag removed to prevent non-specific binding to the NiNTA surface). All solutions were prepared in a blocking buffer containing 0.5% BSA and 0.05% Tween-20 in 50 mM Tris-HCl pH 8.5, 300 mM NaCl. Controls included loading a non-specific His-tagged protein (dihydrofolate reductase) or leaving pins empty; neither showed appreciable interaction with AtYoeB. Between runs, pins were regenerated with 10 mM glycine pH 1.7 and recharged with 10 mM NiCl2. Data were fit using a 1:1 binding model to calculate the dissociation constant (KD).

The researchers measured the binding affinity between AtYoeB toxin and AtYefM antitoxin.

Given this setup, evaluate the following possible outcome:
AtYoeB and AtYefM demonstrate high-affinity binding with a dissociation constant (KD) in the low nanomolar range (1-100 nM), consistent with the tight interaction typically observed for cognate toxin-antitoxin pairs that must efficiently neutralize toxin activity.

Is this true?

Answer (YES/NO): NO